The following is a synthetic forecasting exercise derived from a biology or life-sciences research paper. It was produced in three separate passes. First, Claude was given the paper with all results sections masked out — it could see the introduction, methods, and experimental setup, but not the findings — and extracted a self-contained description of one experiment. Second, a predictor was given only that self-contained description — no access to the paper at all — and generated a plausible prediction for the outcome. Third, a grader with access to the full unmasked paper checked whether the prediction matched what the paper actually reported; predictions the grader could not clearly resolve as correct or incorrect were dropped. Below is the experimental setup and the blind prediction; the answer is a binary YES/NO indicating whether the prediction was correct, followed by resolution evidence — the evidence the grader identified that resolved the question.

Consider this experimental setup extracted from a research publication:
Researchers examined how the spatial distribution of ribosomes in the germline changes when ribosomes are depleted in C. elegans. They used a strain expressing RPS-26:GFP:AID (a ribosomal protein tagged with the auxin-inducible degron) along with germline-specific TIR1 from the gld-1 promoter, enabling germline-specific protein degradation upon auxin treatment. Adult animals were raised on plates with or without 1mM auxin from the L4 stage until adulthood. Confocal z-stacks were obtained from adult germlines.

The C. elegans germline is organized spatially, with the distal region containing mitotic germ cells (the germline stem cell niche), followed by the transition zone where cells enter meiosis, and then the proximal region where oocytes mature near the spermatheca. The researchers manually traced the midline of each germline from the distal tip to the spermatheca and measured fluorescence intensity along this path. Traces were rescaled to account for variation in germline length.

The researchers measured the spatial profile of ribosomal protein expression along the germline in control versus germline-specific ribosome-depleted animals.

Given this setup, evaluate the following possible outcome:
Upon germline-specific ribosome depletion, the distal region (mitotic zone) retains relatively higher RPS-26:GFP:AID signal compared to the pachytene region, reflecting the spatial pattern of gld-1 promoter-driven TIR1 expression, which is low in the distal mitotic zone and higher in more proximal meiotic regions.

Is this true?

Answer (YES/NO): NO